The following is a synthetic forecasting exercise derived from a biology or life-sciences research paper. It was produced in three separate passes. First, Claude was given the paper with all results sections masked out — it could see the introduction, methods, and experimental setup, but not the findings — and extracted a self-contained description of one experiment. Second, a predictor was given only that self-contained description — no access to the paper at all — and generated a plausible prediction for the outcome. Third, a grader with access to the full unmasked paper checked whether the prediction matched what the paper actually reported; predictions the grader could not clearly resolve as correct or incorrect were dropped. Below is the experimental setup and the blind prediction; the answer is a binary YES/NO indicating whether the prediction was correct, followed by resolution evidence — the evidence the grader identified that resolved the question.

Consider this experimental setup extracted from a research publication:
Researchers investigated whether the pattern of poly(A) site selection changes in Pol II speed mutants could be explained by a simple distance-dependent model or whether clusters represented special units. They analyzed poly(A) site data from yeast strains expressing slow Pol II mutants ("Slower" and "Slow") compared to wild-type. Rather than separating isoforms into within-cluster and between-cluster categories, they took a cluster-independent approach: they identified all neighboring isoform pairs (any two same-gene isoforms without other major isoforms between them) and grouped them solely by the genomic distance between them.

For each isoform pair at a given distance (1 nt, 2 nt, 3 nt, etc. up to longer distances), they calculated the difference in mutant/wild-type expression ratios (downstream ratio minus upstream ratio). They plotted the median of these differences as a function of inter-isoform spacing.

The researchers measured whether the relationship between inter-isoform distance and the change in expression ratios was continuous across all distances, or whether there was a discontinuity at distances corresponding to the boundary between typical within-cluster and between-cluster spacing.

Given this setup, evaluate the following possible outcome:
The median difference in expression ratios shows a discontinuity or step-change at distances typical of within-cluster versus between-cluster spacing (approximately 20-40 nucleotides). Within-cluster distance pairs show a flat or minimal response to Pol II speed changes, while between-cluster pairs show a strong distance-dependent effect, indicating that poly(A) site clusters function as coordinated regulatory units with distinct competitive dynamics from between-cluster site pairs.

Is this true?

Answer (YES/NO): NO